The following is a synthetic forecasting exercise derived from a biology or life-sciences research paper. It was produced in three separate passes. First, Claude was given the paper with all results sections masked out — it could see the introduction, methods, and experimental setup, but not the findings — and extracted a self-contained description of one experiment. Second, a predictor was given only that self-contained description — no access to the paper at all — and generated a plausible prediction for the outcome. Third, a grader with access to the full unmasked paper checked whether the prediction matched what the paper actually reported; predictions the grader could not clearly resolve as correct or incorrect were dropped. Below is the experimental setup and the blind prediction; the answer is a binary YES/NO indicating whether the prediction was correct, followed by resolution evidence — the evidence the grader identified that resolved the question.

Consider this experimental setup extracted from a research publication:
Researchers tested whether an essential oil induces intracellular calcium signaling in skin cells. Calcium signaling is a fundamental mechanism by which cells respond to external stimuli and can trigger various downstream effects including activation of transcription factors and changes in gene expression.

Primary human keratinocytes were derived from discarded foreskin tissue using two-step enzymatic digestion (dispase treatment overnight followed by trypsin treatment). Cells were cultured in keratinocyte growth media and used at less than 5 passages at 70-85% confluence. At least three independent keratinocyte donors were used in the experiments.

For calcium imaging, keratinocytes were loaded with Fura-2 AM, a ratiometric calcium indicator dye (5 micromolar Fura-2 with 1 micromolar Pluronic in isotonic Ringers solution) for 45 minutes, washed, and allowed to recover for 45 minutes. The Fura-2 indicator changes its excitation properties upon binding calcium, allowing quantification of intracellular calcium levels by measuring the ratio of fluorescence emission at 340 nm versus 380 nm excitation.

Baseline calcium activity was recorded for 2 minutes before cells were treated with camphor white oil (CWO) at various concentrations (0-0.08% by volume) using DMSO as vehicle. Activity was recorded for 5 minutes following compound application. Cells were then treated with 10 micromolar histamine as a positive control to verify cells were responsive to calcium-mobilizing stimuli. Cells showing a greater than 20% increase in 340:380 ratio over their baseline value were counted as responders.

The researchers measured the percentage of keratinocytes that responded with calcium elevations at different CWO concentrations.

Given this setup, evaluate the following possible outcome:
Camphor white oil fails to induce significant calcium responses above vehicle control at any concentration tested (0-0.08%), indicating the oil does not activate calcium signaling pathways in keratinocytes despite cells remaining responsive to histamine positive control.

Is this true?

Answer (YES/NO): NO